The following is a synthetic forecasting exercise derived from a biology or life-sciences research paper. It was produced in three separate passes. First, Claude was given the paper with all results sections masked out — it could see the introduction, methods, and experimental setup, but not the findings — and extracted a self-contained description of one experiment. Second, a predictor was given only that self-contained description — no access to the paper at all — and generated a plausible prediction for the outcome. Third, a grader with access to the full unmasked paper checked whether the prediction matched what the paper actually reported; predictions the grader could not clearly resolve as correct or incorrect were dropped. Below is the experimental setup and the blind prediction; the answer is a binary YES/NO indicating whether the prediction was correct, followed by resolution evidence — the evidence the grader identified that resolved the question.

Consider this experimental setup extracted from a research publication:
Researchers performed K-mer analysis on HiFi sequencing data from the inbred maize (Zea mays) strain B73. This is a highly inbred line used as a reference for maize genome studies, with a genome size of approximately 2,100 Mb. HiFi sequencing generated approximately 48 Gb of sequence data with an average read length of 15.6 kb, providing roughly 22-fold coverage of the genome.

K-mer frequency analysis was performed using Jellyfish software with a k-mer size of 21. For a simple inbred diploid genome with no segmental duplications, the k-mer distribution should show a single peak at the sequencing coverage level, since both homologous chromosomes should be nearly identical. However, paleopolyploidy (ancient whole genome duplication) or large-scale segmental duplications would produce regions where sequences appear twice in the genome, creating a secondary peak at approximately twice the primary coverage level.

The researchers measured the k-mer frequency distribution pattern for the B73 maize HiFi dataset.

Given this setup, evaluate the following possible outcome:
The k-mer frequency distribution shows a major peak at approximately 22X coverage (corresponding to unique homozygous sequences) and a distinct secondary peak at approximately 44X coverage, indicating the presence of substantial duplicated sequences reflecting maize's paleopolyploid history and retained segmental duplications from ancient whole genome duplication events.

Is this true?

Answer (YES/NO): NO